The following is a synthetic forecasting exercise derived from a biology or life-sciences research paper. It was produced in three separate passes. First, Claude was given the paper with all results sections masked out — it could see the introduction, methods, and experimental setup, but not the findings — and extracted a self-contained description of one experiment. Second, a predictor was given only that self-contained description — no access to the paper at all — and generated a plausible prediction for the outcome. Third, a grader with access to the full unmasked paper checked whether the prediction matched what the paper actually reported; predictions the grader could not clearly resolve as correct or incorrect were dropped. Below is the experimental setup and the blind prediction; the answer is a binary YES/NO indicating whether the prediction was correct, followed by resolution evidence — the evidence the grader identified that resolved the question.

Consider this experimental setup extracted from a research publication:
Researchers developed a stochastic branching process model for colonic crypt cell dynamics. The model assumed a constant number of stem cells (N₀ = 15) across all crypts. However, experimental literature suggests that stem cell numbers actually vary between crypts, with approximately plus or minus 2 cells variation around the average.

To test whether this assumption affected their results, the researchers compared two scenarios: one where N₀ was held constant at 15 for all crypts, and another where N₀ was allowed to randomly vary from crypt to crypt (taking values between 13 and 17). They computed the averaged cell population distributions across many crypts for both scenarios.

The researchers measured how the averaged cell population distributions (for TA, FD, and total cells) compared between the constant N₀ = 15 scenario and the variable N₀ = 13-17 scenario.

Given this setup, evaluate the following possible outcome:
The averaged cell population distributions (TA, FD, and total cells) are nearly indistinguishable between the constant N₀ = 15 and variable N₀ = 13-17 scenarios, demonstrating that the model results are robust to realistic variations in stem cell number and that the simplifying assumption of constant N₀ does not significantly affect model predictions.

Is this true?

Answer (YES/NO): YES